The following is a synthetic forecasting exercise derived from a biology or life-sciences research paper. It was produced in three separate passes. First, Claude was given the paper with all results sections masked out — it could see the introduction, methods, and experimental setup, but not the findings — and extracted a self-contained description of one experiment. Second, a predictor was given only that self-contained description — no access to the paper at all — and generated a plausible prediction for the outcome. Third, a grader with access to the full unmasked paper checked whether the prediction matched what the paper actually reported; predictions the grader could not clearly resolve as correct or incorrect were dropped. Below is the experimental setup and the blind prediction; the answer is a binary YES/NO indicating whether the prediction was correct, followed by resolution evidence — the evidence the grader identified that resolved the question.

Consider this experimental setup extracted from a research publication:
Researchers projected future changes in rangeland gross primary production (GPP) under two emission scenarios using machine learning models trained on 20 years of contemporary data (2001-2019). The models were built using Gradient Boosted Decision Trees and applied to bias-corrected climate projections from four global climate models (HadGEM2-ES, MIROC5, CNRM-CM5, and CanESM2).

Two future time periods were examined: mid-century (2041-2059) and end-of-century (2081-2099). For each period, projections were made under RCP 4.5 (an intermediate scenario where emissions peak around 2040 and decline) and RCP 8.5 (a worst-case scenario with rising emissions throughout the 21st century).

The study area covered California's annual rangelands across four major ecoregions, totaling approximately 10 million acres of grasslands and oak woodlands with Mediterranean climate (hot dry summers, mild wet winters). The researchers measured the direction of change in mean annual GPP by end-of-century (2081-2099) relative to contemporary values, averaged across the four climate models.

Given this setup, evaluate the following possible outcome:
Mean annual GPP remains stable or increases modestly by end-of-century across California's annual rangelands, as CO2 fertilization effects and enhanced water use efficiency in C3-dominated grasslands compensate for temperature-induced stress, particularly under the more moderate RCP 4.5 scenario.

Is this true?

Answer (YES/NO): NO